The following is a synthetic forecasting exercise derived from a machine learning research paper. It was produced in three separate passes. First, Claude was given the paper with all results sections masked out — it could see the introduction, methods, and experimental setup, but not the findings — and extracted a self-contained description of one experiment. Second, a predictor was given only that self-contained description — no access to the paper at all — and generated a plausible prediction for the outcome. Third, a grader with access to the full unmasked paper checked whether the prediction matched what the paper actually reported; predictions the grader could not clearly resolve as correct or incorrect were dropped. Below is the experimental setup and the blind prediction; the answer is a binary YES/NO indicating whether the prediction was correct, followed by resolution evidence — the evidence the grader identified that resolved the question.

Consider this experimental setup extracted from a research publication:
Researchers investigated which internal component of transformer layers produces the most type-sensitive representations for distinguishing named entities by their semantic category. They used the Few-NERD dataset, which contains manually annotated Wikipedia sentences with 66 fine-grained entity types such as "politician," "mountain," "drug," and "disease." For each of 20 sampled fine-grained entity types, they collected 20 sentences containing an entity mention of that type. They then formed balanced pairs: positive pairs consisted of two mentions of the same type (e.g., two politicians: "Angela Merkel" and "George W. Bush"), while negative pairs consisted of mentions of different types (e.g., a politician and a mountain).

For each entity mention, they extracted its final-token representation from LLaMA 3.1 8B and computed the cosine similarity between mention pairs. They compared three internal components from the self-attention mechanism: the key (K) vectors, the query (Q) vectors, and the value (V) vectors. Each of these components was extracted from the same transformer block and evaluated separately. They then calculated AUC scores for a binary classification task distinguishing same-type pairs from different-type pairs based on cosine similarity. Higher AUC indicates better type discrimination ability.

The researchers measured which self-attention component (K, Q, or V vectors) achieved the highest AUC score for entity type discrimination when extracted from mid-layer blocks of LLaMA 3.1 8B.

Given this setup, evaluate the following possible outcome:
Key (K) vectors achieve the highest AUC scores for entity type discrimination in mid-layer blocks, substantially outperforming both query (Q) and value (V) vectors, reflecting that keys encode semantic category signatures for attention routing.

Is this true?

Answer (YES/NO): NO